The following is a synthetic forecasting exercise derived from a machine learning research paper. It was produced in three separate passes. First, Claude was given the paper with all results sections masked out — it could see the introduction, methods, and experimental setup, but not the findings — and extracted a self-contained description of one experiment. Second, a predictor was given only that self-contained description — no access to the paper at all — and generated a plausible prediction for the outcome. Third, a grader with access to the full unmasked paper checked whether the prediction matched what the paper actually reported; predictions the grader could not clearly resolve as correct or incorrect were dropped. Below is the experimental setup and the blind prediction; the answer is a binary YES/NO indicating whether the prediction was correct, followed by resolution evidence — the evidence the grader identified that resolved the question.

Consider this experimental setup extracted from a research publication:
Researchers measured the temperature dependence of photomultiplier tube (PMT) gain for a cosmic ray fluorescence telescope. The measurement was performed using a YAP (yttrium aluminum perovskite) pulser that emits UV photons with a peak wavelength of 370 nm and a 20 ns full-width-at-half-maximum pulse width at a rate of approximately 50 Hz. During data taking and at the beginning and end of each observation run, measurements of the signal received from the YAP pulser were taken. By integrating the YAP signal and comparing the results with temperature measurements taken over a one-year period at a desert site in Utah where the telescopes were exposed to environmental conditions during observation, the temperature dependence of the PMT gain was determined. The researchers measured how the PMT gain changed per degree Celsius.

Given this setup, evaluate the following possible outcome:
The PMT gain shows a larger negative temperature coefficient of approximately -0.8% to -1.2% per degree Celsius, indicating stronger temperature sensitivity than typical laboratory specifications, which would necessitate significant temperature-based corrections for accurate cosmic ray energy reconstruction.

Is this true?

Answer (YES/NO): NO